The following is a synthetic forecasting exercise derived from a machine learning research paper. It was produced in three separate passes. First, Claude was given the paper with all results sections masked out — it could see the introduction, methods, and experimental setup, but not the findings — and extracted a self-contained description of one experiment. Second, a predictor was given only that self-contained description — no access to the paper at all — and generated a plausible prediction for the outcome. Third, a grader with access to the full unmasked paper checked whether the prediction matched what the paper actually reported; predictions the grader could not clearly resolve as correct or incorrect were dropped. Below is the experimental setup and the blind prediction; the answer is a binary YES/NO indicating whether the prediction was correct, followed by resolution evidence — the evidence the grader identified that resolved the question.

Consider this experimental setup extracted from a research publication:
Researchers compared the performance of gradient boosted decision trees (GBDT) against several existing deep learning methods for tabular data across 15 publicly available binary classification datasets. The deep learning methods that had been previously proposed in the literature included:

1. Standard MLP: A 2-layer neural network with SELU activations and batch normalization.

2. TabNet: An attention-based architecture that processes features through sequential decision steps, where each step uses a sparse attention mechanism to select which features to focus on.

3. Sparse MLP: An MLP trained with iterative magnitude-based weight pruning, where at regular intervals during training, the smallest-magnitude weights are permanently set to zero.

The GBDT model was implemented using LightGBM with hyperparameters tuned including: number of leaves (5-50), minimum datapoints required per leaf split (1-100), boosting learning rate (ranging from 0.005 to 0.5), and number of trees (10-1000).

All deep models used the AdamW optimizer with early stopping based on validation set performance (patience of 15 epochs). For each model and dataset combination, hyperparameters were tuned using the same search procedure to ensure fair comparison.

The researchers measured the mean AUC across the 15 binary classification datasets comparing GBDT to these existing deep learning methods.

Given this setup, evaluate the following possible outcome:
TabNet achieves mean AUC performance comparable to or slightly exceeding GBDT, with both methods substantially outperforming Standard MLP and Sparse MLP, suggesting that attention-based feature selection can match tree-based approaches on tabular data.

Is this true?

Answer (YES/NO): NO